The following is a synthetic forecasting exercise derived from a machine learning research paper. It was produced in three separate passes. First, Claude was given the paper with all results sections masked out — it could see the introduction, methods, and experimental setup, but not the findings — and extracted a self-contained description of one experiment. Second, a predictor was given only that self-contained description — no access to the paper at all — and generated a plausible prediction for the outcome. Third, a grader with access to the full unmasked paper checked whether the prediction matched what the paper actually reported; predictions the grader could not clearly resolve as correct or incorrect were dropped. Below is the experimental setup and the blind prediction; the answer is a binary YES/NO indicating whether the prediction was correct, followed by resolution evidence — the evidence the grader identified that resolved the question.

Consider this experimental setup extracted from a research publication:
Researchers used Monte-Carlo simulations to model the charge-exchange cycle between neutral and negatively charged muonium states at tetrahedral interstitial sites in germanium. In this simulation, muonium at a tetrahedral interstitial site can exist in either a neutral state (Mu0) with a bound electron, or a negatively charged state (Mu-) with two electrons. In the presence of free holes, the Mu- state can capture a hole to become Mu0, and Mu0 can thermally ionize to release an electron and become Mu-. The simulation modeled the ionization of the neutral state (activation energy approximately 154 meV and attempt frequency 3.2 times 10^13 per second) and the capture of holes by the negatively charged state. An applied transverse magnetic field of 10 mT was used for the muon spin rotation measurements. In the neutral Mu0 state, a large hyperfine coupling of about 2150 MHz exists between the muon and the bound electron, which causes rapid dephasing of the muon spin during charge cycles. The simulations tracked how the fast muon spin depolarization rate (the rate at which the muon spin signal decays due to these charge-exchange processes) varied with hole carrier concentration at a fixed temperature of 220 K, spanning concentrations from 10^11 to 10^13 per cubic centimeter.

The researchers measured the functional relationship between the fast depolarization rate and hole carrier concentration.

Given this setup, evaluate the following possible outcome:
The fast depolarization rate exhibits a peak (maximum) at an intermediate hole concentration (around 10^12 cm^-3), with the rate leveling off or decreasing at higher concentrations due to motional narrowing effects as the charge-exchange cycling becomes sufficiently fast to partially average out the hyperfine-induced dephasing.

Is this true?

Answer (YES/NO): NO